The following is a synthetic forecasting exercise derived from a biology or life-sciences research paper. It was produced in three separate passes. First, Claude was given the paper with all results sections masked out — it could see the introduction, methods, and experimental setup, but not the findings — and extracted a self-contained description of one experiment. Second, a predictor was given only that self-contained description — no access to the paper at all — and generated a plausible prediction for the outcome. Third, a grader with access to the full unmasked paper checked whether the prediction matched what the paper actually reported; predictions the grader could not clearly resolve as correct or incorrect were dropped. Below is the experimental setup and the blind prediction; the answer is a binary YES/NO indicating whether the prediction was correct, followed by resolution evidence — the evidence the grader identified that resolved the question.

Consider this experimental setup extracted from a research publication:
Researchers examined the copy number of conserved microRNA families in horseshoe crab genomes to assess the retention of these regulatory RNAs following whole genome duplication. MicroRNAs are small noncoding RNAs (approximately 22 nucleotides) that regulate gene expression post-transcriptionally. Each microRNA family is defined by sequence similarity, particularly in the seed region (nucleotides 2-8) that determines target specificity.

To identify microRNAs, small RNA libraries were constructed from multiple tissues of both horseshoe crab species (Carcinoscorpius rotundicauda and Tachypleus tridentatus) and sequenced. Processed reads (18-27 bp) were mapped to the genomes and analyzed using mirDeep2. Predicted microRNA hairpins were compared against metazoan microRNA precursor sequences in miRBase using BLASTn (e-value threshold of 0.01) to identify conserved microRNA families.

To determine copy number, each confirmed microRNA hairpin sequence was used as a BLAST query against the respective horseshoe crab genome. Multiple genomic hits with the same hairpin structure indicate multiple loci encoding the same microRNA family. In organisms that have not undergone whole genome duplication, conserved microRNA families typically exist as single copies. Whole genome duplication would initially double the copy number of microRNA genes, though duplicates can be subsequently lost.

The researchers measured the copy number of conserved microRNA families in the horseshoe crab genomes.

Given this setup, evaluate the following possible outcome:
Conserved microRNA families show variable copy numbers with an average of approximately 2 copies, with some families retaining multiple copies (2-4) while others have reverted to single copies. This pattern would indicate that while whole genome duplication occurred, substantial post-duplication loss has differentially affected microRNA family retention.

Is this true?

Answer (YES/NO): NO